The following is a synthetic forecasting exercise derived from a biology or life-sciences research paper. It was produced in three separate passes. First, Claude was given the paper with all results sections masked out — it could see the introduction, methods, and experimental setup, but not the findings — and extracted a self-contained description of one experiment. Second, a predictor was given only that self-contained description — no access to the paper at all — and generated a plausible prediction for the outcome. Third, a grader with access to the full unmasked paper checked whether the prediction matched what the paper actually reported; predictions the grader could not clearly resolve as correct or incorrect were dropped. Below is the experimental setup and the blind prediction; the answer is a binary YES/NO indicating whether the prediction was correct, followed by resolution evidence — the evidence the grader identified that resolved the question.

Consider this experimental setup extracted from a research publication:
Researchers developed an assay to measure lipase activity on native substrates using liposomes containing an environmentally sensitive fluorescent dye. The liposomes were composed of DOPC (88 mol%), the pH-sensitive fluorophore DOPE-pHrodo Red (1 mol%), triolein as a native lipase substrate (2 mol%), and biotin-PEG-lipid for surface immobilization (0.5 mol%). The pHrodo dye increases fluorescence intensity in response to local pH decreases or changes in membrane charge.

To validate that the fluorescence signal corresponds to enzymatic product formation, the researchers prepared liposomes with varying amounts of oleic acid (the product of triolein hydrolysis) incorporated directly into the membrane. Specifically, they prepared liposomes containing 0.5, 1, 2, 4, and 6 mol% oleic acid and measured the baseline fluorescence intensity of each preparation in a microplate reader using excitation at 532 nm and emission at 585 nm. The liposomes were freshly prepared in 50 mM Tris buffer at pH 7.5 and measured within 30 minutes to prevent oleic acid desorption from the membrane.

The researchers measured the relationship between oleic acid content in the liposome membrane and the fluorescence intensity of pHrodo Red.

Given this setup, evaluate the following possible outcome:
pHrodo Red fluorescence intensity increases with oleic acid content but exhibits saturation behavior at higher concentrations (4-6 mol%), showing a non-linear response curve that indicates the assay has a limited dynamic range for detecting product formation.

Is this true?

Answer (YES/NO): NO